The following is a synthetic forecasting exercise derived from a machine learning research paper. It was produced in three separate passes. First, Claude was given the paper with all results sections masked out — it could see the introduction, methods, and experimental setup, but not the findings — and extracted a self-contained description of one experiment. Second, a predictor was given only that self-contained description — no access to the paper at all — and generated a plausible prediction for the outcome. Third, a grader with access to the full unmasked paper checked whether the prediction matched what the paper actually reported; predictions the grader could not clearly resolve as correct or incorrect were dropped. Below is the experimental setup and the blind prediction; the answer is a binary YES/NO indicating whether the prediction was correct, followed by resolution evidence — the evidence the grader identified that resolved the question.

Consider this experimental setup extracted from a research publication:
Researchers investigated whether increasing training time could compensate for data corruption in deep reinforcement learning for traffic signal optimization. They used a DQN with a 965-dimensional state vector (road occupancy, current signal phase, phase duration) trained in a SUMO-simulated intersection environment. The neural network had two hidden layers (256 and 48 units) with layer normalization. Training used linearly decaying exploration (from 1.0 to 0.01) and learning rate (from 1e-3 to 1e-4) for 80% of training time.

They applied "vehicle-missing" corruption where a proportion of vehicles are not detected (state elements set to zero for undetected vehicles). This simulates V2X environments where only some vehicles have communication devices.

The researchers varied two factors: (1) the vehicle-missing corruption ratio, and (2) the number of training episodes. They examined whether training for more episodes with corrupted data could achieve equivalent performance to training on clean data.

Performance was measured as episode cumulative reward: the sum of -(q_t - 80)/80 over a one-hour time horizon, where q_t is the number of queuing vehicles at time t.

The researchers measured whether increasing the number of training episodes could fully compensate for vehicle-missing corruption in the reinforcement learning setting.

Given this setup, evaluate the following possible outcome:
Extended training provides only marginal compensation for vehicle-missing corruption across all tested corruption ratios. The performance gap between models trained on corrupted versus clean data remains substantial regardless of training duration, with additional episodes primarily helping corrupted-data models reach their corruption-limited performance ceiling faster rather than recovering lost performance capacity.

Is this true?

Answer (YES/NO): NO